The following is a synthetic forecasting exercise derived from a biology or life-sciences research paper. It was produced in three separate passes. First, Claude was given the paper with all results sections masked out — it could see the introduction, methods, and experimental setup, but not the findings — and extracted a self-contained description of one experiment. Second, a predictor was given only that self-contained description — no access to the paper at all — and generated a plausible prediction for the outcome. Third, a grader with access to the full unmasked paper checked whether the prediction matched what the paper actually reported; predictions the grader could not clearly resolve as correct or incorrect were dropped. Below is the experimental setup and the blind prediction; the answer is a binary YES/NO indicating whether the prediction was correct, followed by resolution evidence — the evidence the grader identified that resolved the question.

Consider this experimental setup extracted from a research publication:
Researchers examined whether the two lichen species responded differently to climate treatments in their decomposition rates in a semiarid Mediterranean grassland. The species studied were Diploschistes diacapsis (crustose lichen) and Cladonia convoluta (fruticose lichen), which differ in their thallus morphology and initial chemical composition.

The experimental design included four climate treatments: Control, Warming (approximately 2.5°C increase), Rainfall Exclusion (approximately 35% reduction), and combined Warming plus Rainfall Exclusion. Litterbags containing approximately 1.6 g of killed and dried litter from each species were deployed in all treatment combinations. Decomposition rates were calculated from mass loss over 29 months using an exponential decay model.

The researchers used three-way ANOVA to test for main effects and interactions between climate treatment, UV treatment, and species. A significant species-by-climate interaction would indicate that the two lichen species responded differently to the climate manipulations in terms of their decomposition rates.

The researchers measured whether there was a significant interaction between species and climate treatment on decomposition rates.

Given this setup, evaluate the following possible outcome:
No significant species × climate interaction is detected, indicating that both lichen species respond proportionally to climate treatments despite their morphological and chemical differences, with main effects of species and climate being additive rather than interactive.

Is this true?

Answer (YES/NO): NO